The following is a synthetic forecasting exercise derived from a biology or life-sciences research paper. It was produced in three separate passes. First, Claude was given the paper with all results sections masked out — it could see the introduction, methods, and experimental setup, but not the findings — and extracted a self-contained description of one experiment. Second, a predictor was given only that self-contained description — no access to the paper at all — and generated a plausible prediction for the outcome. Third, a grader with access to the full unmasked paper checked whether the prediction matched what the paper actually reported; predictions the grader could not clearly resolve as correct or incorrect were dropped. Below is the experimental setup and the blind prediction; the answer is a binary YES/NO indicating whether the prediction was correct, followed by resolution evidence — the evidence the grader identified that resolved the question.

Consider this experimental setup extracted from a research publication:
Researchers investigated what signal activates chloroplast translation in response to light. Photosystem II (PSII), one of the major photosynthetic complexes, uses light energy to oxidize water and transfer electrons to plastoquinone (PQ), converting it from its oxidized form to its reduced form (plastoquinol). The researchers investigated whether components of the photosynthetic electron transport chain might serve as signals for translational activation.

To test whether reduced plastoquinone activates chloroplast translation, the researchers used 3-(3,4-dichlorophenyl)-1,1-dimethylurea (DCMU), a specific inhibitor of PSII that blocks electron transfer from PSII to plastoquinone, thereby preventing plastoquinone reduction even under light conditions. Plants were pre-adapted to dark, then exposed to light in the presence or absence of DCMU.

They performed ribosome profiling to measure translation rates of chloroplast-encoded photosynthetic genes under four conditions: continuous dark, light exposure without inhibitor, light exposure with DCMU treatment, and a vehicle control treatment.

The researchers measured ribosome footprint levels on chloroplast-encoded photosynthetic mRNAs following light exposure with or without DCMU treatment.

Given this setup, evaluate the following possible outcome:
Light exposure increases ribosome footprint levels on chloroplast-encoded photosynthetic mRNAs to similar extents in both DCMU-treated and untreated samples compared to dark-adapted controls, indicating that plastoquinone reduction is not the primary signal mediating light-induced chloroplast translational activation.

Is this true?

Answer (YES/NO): NO